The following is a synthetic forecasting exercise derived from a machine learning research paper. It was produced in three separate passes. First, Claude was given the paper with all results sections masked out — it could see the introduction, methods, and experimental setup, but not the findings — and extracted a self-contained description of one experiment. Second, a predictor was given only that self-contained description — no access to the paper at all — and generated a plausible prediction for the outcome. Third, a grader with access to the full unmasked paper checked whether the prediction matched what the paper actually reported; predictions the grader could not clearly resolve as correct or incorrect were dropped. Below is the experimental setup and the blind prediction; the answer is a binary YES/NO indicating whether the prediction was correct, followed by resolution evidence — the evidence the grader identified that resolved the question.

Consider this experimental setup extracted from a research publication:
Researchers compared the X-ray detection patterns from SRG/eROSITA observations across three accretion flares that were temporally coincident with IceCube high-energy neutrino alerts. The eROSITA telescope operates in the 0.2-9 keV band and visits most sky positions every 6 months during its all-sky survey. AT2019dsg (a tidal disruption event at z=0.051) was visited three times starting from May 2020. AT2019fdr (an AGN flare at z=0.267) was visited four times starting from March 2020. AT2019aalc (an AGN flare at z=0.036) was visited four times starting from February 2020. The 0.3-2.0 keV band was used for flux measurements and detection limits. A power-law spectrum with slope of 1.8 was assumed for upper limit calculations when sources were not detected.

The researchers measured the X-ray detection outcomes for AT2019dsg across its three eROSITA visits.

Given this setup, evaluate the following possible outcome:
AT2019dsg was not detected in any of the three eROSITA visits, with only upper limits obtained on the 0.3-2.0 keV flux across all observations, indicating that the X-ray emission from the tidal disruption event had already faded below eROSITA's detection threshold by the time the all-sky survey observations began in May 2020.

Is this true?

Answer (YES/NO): YES